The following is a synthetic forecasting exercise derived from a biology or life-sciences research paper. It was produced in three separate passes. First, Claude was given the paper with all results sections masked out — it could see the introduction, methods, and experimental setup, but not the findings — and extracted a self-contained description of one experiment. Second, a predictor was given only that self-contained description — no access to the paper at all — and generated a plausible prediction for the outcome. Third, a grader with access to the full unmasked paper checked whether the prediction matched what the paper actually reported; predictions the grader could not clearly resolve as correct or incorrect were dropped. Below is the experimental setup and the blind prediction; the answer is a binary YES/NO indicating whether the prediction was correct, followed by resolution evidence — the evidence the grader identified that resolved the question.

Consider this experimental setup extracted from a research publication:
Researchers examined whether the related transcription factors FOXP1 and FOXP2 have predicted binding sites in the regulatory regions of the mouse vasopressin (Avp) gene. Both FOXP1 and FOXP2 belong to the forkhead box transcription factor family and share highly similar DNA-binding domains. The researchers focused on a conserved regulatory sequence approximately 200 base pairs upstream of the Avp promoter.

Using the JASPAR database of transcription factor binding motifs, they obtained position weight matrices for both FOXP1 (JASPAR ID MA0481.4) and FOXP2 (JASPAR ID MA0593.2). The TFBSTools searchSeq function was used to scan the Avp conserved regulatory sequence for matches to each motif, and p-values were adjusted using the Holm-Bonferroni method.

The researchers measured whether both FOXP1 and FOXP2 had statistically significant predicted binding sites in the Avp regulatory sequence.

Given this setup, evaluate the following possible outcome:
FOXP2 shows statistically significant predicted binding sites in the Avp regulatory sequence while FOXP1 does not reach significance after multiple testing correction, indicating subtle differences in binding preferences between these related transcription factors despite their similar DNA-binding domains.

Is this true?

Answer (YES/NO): NO